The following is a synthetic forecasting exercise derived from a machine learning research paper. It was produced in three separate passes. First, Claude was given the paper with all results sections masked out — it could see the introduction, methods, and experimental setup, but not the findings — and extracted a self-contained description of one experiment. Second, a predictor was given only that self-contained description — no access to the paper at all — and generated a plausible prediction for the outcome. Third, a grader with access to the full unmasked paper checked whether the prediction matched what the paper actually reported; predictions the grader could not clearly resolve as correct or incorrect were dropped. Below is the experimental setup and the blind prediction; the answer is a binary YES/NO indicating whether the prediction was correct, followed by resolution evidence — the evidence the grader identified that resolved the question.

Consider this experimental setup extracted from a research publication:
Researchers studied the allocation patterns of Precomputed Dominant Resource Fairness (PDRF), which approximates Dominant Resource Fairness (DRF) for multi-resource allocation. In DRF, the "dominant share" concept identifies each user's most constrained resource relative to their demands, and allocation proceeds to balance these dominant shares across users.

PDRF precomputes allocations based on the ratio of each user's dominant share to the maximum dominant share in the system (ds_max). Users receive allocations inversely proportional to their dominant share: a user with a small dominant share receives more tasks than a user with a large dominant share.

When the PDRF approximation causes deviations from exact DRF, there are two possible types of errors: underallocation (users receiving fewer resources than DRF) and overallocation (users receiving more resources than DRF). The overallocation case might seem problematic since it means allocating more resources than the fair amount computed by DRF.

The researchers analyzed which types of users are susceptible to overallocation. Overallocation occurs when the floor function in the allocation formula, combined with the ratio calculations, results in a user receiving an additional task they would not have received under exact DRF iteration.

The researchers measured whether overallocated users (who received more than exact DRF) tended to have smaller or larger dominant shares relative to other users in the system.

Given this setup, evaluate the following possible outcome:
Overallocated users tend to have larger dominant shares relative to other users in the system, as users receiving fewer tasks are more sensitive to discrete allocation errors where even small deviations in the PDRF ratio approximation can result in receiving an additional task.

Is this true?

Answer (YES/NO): NO